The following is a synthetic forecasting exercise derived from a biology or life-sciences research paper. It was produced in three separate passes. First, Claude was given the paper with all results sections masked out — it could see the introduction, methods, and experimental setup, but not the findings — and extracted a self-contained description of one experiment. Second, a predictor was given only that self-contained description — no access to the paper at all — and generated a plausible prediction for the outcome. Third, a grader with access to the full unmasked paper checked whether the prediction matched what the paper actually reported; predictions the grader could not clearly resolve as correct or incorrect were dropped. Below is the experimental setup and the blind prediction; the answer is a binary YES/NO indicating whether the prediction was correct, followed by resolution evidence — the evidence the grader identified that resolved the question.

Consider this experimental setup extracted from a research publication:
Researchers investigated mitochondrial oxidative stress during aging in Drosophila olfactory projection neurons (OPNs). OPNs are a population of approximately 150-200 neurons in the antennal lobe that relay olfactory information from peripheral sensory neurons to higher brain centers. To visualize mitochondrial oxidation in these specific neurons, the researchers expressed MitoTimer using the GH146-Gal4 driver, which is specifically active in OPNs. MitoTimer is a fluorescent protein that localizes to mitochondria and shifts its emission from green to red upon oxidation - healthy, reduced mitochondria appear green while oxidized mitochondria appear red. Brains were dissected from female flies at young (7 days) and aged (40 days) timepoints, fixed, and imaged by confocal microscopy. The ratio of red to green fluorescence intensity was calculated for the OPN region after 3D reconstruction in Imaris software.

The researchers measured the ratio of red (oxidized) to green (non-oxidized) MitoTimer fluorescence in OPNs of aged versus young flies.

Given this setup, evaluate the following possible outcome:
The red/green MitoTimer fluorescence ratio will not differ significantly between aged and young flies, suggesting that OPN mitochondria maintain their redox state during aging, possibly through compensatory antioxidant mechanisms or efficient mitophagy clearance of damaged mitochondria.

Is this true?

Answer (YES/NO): NO